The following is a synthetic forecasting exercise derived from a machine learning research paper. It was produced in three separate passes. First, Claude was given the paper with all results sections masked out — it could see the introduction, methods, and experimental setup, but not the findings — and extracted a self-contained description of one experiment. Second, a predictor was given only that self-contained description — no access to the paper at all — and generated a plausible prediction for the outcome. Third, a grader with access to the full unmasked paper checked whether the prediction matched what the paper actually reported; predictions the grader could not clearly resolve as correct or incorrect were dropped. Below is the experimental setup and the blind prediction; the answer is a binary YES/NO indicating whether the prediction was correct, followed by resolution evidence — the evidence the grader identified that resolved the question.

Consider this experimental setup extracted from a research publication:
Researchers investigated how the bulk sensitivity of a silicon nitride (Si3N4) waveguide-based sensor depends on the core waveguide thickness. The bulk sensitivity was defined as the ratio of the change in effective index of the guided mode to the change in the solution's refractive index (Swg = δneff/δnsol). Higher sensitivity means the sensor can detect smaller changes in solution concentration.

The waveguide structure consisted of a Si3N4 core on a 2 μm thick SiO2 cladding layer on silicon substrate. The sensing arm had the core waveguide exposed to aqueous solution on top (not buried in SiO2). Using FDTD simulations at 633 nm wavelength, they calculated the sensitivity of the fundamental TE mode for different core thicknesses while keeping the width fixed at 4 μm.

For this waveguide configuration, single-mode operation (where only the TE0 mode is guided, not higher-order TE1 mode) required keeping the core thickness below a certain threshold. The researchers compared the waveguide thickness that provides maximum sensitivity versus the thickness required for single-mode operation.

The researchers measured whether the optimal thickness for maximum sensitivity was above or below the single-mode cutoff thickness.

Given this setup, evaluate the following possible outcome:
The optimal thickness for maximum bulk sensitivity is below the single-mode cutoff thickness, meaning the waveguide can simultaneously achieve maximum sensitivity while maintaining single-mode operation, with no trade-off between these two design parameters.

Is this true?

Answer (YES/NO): NO